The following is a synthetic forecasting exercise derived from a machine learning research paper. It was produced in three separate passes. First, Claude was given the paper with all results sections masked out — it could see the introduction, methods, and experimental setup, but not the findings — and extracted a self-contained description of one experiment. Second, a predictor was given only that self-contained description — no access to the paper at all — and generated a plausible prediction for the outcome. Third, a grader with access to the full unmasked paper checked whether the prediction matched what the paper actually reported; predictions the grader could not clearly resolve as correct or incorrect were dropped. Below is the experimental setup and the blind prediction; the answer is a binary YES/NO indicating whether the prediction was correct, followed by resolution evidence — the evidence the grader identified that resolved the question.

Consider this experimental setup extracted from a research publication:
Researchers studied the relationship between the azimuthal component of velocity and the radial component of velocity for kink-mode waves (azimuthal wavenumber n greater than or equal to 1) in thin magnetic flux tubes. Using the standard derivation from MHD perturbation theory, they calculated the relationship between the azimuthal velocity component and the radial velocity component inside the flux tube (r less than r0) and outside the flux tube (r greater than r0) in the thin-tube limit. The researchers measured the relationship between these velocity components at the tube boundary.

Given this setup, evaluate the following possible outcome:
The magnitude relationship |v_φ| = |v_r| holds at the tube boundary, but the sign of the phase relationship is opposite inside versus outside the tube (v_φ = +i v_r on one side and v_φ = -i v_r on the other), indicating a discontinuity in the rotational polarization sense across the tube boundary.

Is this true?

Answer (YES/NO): YES